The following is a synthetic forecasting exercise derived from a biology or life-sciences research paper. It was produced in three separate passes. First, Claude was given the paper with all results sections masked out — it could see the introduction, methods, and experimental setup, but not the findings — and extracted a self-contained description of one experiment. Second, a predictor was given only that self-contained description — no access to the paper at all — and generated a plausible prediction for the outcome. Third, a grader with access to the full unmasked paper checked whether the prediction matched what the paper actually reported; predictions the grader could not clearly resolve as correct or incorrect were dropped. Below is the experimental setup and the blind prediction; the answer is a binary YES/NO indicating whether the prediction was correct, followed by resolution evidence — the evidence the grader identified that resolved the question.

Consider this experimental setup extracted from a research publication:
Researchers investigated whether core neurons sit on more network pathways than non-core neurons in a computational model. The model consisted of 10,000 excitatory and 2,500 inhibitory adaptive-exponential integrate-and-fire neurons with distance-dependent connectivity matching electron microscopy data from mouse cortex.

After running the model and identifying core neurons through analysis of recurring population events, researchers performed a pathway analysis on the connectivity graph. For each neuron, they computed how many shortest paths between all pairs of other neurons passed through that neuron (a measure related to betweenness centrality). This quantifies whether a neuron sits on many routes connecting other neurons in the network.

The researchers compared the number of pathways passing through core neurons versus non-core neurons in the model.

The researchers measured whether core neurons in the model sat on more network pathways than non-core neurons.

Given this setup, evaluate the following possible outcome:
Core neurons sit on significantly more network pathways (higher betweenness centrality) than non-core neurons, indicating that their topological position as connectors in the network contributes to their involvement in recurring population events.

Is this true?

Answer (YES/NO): NO